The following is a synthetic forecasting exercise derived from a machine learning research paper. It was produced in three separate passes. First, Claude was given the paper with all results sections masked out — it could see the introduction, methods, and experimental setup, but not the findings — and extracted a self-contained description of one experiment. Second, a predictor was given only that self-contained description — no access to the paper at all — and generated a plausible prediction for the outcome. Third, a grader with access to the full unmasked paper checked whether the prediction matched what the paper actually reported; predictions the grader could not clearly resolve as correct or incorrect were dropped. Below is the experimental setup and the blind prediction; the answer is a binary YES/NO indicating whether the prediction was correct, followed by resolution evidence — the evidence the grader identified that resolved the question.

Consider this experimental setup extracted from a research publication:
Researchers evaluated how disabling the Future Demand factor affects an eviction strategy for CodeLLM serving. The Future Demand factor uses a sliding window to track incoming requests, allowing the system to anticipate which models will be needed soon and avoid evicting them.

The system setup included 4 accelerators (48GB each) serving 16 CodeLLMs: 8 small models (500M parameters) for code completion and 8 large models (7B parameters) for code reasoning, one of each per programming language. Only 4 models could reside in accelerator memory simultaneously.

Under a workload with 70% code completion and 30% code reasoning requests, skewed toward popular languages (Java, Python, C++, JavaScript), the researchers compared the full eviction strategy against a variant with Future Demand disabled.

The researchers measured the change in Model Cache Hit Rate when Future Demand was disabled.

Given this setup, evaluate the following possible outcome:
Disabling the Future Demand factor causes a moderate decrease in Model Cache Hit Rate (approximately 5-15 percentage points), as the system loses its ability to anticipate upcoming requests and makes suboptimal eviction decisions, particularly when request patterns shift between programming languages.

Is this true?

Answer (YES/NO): NO